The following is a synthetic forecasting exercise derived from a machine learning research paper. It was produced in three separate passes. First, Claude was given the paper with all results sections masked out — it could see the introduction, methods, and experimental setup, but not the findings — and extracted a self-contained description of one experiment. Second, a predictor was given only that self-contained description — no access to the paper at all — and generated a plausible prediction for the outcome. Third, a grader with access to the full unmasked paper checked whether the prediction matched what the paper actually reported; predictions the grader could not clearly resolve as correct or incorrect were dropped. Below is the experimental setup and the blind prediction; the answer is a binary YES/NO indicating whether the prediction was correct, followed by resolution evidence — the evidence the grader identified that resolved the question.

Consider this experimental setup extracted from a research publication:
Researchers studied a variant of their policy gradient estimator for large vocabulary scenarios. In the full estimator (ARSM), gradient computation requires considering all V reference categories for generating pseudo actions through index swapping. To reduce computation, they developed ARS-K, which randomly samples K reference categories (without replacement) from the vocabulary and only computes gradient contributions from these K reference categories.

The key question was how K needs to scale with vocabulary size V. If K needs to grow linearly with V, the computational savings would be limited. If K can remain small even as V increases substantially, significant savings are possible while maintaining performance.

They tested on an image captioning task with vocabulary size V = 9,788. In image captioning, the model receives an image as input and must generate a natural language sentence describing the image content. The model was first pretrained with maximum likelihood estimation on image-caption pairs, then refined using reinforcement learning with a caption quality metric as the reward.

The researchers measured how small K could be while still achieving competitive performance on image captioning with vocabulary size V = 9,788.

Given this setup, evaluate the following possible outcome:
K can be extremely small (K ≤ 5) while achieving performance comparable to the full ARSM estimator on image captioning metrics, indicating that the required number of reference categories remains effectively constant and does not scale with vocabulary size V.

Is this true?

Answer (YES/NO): NO